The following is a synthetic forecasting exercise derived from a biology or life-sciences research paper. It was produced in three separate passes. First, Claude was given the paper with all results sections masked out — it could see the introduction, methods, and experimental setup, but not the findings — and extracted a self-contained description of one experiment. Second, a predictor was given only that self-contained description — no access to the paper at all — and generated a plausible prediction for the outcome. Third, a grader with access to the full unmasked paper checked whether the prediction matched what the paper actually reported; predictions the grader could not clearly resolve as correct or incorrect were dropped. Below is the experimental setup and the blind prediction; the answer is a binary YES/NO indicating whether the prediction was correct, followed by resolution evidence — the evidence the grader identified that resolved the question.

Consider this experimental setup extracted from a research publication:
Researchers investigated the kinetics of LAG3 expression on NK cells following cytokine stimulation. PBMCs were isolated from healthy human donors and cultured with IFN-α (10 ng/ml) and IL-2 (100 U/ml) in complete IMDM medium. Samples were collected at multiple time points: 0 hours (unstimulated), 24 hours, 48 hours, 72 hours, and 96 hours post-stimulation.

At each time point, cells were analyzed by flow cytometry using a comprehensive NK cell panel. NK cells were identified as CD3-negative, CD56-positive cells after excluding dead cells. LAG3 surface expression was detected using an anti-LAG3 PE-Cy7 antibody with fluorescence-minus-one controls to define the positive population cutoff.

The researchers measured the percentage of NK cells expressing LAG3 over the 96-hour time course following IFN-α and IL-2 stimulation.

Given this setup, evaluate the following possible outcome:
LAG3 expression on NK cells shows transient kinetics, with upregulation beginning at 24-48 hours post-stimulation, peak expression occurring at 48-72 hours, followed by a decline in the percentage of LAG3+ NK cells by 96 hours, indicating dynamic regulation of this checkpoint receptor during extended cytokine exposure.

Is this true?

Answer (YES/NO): NO